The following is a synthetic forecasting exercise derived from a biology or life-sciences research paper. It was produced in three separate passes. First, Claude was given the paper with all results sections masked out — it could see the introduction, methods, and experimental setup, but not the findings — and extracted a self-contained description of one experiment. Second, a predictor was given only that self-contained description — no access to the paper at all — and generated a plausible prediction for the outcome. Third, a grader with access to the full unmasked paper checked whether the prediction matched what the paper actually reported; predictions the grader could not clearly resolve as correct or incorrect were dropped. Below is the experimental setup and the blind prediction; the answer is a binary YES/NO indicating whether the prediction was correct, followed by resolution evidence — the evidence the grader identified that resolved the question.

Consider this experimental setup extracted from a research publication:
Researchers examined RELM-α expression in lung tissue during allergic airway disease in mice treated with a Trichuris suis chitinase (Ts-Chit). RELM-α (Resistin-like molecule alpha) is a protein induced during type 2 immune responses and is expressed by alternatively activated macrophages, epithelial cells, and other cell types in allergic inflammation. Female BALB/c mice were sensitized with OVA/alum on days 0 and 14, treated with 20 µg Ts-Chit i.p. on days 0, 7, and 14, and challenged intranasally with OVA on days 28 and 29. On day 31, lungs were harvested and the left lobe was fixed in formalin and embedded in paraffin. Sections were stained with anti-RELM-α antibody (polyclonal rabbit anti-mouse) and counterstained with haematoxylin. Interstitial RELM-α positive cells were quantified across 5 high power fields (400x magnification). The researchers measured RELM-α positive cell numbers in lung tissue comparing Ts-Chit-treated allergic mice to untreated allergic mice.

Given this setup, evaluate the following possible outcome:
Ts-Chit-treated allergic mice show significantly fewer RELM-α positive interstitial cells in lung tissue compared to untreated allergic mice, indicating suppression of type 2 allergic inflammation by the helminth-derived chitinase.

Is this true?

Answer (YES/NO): NO